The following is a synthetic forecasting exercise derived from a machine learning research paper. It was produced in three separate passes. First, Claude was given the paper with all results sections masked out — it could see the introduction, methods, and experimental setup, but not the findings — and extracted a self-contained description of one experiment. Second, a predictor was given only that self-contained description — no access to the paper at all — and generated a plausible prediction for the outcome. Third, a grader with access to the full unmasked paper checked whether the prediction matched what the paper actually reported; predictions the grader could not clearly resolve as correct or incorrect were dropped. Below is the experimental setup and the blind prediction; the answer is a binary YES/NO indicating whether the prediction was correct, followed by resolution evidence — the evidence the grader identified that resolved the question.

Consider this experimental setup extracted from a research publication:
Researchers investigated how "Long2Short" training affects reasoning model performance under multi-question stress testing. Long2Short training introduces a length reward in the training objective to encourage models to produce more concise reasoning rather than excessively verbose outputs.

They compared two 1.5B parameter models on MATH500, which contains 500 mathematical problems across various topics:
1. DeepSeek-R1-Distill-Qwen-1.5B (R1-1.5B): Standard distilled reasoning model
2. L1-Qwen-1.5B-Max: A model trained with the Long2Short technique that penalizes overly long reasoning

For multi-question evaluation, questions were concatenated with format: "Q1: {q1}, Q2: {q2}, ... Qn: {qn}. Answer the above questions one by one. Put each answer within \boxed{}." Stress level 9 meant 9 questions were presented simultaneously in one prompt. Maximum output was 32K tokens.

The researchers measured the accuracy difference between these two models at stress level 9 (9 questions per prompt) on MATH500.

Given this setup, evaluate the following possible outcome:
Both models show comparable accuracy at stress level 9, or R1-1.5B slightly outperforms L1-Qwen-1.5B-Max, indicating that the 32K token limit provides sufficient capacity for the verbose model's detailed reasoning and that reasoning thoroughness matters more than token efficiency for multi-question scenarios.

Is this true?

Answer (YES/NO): NO